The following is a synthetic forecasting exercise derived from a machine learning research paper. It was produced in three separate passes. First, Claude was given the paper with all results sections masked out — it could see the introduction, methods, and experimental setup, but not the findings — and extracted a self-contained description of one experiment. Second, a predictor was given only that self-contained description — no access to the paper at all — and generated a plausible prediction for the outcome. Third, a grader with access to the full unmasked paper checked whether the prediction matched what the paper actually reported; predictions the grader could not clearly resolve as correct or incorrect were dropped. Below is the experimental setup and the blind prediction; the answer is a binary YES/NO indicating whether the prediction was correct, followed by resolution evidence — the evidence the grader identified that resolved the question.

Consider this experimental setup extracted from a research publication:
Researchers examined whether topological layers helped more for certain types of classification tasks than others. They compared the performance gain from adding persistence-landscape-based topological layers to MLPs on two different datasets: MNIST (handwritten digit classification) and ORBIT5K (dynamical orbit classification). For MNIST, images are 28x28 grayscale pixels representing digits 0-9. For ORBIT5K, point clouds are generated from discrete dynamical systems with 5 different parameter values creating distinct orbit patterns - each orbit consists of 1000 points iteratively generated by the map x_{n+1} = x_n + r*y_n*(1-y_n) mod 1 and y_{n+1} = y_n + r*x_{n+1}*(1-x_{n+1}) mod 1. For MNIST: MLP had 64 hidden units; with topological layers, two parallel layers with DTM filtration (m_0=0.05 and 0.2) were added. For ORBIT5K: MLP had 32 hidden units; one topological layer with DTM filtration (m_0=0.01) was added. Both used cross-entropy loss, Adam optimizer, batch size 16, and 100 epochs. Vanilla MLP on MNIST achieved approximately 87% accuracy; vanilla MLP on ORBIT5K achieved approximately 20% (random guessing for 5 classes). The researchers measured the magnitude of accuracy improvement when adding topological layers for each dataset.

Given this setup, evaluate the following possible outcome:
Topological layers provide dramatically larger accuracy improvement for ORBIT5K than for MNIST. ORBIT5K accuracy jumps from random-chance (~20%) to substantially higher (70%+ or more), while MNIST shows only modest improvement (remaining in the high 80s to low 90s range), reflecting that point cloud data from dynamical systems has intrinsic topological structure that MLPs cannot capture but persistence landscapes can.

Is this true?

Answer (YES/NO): YES